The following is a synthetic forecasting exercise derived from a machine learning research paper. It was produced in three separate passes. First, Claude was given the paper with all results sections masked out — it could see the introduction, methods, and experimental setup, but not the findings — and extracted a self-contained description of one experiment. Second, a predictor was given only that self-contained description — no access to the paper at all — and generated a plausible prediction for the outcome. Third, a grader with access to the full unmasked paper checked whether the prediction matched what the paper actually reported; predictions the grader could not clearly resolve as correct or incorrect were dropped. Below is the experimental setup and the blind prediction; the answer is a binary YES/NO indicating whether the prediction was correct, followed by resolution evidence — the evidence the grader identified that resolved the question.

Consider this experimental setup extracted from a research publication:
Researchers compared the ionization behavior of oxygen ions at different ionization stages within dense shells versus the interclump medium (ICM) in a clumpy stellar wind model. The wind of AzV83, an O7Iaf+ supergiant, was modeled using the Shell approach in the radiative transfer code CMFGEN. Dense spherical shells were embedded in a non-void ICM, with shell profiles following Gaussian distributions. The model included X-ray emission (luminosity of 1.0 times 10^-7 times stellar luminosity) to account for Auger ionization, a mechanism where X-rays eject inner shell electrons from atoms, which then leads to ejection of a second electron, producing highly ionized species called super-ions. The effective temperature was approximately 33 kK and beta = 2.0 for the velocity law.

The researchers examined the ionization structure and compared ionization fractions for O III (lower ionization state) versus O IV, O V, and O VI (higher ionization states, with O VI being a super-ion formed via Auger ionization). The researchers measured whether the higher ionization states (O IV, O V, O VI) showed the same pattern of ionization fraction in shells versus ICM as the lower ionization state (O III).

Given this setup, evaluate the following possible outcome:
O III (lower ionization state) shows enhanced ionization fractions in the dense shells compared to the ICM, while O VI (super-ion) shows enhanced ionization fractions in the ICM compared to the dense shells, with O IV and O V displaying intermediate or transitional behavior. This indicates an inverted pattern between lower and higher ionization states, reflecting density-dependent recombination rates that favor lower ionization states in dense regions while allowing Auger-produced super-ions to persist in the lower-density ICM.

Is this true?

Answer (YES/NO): NO